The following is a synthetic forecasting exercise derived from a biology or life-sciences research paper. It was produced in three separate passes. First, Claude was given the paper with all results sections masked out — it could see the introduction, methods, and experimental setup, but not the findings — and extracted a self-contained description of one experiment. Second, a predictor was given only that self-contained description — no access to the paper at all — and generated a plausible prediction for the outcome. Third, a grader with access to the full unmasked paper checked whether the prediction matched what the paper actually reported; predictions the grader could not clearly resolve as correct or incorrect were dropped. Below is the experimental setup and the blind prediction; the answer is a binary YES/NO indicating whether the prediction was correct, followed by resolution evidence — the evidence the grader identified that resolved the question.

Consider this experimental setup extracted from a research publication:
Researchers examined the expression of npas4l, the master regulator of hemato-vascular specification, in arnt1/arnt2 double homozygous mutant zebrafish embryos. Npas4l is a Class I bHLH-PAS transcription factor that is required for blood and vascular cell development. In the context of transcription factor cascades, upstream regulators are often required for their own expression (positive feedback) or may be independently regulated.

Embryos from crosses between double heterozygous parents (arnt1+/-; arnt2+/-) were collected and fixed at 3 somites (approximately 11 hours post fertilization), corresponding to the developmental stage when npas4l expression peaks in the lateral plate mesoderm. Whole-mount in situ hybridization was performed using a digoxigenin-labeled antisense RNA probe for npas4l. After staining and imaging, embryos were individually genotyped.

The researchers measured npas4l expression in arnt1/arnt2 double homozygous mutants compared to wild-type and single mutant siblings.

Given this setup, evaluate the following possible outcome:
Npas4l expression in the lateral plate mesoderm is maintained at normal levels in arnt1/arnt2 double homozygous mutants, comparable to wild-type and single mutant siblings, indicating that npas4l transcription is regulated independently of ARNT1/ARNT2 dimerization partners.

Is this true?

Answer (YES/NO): YES